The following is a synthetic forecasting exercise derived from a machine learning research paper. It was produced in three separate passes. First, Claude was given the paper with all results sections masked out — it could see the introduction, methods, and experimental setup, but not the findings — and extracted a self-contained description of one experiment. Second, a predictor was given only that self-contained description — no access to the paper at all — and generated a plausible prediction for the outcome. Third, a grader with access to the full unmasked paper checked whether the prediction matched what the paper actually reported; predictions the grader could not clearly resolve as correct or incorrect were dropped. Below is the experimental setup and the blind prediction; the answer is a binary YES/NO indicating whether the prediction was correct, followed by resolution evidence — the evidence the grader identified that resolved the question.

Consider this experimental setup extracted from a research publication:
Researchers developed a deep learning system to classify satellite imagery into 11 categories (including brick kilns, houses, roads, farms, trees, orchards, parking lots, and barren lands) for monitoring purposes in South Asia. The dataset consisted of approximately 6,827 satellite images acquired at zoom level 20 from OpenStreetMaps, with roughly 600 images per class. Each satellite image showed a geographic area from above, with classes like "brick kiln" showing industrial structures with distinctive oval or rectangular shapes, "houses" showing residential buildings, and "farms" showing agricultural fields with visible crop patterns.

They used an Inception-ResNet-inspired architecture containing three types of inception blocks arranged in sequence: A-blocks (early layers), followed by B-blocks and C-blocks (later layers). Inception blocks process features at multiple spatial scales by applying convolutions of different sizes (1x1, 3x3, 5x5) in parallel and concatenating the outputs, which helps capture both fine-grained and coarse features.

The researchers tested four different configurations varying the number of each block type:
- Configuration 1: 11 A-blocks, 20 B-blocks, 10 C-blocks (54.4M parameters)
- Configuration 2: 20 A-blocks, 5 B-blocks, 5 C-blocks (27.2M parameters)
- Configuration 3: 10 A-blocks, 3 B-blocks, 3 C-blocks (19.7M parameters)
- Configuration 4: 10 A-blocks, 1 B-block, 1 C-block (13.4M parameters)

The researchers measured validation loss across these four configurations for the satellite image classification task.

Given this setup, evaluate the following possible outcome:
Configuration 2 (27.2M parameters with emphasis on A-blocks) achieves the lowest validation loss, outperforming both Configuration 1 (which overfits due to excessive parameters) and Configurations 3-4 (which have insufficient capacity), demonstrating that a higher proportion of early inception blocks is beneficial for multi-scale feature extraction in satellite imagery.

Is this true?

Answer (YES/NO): YES